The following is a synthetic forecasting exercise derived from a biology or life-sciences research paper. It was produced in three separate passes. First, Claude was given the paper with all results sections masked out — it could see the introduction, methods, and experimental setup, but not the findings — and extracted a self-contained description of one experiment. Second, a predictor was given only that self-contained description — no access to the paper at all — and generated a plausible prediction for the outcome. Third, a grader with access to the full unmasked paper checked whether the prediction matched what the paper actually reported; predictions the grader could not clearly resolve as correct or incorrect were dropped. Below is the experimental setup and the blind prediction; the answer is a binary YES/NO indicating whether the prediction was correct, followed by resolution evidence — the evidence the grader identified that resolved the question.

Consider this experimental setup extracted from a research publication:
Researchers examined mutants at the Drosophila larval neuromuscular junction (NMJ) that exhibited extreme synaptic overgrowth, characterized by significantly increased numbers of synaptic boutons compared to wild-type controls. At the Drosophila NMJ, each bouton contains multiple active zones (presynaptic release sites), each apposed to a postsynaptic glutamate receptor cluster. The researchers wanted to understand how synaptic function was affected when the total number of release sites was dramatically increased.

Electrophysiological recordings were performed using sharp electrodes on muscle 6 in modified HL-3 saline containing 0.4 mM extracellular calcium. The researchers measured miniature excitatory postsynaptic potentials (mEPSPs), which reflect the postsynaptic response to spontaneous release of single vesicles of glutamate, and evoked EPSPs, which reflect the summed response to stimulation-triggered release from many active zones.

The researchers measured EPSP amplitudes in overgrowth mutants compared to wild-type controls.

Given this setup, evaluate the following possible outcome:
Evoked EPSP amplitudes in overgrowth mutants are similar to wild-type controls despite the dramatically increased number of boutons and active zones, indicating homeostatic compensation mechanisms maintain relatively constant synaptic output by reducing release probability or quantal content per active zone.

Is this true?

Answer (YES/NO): YES